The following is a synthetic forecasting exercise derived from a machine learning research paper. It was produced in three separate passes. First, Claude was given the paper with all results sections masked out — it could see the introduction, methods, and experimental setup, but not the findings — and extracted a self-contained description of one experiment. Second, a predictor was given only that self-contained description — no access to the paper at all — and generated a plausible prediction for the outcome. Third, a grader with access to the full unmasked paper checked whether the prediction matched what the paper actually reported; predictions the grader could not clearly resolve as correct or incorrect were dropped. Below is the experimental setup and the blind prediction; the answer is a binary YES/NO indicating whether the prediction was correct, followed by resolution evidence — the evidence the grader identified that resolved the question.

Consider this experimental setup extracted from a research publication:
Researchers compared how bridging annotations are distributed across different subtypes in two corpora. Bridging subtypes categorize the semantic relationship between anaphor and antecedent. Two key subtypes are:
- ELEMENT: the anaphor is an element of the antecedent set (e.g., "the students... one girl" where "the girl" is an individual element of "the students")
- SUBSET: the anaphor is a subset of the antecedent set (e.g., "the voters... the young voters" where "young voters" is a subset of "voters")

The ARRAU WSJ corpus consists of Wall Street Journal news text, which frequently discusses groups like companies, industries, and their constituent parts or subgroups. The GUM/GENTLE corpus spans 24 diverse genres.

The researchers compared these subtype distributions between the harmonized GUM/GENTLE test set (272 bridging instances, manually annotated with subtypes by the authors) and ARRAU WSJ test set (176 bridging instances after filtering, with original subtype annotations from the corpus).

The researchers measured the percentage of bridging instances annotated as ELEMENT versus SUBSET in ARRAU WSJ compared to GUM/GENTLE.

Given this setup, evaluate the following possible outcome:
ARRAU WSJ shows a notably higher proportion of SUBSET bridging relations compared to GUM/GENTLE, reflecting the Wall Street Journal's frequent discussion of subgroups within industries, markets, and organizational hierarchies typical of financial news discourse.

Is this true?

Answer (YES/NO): YES